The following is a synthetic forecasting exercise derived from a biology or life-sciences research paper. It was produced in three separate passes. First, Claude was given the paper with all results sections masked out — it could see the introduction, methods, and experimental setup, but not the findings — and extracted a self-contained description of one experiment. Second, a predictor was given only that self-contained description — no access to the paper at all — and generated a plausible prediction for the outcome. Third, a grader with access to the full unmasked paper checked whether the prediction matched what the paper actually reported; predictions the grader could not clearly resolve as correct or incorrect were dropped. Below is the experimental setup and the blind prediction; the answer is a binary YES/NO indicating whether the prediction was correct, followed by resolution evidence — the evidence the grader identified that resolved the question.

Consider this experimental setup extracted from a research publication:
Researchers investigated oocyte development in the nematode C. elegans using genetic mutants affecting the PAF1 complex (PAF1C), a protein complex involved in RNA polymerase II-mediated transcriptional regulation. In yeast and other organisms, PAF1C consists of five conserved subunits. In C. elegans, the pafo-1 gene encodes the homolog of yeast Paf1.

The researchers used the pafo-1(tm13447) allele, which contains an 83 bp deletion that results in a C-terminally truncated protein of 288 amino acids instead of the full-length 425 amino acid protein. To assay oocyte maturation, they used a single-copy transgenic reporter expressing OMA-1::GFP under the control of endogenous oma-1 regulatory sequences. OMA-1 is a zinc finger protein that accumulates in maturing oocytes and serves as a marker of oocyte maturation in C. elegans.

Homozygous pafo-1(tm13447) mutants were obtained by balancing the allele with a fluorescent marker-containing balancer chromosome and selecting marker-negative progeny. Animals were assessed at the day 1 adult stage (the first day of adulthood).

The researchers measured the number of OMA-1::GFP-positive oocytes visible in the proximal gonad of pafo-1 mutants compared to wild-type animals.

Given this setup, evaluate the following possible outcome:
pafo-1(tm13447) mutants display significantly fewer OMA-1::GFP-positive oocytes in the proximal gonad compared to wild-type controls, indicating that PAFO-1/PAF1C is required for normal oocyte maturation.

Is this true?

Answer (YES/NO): YES